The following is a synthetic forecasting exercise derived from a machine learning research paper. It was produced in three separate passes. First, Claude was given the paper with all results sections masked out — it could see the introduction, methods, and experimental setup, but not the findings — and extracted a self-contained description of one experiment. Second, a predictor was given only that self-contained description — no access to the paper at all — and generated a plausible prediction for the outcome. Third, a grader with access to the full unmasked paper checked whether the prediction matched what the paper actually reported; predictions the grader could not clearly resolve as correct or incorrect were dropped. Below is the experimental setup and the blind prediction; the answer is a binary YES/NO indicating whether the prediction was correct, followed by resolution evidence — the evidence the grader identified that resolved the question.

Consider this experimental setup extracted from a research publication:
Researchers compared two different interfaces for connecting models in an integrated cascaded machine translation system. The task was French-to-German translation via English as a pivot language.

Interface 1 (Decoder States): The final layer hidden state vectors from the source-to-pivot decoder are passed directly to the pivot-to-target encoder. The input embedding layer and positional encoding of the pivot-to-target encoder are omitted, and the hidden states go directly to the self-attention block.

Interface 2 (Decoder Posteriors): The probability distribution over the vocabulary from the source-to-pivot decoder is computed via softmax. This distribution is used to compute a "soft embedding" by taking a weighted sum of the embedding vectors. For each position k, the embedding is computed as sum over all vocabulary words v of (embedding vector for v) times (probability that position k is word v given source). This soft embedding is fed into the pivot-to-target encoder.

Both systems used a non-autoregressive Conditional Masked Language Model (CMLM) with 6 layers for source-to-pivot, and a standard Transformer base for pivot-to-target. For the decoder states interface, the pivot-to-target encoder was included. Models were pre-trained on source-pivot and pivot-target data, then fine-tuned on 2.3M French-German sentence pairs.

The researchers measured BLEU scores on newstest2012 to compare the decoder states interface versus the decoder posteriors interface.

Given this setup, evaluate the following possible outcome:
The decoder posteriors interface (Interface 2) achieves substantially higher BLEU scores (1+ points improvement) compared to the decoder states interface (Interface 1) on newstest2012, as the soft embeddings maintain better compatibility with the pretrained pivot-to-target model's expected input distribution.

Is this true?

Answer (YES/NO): NO